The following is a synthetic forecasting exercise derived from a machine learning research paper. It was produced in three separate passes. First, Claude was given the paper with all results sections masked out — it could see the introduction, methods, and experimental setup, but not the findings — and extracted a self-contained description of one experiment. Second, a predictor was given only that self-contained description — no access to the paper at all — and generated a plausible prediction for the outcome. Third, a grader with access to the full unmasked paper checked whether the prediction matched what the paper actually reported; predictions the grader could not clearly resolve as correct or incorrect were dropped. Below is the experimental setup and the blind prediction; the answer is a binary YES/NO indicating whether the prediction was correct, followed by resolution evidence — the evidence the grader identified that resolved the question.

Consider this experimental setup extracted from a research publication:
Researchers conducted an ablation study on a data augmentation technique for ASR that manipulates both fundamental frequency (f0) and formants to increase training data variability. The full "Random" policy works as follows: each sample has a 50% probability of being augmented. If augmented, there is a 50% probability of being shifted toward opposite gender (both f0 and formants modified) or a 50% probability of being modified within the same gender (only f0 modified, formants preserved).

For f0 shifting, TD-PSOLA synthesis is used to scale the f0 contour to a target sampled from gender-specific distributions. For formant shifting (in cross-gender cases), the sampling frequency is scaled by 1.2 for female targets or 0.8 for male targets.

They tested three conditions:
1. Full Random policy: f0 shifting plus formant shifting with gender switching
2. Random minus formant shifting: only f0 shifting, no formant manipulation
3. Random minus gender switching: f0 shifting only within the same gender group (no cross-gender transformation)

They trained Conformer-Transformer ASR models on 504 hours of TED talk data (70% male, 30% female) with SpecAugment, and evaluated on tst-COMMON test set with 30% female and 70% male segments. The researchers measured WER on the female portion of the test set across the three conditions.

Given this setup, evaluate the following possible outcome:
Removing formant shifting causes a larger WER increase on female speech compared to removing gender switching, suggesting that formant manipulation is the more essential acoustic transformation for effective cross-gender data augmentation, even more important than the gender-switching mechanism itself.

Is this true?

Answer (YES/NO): NO